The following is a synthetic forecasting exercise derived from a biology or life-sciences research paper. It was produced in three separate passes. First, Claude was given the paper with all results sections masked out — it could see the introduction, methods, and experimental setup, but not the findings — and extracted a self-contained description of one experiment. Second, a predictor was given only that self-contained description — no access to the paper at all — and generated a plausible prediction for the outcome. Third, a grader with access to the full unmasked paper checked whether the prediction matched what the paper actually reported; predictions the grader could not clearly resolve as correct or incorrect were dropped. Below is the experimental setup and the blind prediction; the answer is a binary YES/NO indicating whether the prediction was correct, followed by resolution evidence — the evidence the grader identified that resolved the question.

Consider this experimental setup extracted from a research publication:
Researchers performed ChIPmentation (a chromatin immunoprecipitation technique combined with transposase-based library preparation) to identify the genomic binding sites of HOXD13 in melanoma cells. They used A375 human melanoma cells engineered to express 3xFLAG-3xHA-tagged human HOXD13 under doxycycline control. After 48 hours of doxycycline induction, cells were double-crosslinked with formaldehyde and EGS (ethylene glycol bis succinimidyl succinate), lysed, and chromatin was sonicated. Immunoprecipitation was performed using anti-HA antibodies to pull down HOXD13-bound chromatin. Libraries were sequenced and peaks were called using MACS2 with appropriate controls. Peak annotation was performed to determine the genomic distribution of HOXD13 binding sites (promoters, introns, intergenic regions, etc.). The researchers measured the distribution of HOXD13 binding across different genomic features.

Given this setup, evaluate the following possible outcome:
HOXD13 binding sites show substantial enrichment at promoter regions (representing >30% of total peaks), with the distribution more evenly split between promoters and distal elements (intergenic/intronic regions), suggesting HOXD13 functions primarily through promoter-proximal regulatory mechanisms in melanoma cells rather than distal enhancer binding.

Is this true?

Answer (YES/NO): NO